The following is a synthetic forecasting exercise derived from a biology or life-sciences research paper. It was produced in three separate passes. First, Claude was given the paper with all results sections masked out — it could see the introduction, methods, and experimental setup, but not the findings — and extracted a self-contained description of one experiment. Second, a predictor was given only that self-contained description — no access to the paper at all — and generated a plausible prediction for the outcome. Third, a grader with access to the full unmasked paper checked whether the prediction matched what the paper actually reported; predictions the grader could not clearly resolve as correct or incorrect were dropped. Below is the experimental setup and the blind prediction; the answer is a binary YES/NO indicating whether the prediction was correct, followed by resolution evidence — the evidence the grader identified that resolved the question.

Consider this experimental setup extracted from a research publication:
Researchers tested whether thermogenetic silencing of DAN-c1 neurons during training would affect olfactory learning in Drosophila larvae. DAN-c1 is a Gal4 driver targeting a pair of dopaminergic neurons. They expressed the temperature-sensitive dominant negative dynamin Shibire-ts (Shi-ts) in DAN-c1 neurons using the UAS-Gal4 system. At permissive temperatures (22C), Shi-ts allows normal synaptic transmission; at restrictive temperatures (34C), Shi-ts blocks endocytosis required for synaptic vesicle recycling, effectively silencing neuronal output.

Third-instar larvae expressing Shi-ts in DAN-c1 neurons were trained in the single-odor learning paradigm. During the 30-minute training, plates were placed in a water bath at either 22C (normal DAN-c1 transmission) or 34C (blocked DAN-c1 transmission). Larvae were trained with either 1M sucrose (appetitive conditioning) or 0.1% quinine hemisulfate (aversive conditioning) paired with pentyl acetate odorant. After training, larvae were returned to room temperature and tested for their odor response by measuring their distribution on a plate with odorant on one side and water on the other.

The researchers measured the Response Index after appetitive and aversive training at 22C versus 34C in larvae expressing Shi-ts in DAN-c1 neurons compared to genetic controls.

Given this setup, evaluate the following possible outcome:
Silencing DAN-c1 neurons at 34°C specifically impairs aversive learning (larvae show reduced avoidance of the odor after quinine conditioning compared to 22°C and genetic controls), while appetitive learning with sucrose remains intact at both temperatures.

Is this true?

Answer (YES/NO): YES